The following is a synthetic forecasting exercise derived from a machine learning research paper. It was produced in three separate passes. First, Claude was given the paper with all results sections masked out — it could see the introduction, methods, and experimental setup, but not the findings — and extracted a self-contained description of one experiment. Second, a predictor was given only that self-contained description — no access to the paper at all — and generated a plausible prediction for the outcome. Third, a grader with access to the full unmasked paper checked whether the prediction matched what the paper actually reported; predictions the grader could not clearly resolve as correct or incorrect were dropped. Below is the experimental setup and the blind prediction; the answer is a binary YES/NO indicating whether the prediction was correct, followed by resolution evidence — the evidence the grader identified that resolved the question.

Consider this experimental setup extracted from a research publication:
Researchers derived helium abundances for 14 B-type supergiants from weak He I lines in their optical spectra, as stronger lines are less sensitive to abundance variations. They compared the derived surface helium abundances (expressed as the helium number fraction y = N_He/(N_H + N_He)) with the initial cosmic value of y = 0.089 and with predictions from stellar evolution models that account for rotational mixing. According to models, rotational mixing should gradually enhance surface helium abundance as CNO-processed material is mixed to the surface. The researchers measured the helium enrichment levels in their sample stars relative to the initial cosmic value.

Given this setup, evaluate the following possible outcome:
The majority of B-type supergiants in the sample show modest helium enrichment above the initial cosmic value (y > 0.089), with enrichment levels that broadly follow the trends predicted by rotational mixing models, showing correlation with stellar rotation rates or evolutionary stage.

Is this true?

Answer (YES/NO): NO